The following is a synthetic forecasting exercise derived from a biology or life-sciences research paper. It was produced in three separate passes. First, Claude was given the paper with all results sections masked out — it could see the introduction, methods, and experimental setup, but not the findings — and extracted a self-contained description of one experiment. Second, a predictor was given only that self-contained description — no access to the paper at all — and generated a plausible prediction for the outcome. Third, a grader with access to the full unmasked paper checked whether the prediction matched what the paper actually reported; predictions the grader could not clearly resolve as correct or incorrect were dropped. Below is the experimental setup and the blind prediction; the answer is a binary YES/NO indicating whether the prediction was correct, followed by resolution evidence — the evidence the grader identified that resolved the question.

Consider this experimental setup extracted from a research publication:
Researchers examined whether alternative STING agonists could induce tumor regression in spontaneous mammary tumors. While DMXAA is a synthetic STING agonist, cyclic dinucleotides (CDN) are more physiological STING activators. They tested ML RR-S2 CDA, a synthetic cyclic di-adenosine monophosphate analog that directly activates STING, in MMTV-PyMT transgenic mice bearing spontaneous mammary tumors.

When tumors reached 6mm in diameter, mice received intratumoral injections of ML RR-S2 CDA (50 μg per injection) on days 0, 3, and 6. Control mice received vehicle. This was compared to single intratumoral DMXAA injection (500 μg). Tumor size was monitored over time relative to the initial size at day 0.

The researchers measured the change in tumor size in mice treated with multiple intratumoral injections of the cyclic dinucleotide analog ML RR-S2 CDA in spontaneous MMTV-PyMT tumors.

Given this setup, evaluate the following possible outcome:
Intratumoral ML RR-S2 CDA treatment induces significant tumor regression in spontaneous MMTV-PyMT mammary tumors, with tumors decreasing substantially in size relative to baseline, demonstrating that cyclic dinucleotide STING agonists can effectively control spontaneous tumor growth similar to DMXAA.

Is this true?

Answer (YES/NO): NO